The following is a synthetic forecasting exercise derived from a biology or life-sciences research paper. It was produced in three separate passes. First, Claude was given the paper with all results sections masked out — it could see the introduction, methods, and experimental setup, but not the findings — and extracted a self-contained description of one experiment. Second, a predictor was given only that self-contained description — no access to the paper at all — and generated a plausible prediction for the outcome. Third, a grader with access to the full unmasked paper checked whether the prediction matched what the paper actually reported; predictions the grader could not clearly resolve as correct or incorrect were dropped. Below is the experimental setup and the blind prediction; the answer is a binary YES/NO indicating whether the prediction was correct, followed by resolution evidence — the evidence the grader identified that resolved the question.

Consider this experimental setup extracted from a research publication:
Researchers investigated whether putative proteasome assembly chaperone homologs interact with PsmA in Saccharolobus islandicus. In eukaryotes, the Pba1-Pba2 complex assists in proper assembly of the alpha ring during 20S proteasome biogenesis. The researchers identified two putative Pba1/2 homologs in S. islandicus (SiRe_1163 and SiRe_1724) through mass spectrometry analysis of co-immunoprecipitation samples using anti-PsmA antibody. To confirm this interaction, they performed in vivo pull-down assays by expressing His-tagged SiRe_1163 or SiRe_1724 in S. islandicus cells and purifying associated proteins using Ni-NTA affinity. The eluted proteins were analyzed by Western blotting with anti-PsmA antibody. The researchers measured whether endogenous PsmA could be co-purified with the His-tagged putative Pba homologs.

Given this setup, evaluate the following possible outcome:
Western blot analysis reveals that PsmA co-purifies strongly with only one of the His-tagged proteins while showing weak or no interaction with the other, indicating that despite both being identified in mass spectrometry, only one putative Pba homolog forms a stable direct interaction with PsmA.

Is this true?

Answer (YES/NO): NO